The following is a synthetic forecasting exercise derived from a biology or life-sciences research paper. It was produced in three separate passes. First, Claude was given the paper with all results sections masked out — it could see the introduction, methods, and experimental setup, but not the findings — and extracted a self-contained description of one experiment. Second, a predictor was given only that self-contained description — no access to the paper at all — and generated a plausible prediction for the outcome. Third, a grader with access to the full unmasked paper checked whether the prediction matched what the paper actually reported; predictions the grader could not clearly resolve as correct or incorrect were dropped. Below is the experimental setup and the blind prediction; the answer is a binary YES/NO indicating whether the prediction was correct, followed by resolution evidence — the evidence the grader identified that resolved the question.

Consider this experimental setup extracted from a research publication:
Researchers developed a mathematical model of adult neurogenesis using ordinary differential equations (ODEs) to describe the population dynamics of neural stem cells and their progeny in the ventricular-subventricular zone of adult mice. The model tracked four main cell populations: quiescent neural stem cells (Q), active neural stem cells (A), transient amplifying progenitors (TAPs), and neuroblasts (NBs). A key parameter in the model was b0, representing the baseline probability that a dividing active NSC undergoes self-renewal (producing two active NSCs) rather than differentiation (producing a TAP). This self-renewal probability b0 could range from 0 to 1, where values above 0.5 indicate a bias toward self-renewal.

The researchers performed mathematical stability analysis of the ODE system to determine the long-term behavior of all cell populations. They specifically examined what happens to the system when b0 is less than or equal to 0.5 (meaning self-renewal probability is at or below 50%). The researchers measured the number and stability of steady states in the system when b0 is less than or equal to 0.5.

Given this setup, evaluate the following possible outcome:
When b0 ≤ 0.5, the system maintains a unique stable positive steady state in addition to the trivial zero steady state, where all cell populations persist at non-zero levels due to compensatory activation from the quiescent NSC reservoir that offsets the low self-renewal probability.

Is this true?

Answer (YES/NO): NO